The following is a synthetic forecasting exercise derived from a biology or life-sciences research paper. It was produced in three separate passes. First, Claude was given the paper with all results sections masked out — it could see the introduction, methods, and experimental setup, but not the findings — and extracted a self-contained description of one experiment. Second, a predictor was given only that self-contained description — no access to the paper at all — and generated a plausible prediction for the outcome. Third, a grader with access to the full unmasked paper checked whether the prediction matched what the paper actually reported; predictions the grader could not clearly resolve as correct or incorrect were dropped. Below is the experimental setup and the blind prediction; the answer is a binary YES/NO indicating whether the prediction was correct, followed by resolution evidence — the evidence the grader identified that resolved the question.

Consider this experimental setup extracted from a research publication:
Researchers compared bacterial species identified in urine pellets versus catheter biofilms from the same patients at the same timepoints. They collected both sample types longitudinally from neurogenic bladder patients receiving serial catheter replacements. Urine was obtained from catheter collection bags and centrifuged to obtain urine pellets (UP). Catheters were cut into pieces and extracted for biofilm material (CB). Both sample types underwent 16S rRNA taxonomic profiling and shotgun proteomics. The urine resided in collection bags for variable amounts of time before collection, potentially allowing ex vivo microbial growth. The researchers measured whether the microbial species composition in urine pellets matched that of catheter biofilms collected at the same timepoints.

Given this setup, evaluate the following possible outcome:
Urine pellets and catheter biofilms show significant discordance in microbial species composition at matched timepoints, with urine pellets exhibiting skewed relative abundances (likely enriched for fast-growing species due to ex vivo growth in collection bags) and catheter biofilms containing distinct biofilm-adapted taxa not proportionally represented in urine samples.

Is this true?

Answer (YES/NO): NO